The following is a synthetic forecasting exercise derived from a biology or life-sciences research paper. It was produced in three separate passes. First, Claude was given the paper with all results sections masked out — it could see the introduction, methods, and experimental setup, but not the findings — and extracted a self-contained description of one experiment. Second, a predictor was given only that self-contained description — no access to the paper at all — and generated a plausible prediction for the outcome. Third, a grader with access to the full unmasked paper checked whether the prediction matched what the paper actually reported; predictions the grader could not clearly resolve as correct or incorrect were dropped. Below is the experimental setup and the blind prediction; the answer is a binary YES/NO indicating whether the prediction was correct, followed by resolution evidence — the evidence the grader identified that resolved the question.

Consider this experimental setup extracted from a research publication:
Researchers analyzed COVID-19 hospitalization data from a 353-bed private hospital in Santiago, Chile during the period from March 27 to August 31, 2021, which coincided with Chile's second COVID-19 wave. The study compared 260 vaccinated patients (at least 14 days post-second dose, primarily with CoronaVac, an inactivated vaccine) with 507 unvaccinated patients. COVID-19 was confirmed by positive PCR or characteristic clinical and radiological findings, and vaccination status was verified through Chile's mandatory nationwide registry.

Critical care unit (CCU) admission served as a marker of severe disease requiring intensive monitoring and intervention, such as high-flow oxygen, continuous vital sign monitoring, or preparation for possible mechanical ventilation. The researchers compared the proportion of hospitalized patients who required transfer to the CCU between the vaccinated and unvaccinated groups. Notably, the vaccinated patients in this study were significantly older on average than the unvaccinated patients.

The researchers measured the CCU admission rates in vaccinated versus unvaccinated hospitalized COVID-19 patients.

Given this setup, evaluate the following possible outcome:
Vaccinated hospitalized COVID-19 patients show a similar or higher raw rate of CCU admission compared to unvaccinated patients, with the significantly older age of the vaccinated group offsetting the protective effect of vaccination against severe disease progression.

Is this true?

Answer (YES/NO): NO